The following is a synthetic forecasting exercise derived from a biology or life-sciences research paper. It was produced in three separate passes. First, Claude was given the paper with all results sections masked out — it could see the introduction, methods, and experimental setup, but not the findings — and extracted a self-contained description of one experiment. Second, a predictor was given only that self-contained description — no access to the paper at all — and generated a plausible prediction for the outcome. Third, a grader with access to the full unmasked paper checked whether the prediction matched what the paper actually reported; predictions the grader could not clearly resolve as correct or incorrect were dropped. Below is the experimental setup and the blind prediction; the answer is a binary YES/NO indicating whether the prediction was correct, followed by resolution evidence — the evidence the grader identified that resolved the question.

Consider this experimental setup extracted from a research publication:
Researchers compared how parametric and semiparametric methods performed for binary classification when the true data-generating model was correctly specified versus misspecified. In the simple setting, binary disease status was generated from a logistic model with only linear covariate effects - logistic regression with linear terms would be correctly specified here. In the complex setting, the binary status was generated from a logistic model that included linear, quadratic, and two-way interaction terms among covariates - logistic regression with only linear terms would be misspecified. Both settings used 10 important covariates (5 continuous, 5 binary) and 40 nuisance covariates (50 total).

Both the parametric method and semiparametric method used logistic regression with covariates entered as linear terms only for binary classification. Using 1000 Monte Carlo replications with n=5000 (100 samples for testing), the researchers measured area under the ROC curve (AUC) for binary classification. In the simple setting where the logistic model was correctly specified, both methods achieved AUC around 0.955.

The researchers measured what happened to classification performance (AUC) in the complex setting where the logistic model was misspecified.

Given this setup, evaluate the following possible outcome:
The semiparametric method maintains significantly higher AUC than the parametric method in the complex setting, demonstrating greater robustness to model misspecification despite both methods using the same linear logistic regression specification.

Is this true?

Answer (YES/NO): NO